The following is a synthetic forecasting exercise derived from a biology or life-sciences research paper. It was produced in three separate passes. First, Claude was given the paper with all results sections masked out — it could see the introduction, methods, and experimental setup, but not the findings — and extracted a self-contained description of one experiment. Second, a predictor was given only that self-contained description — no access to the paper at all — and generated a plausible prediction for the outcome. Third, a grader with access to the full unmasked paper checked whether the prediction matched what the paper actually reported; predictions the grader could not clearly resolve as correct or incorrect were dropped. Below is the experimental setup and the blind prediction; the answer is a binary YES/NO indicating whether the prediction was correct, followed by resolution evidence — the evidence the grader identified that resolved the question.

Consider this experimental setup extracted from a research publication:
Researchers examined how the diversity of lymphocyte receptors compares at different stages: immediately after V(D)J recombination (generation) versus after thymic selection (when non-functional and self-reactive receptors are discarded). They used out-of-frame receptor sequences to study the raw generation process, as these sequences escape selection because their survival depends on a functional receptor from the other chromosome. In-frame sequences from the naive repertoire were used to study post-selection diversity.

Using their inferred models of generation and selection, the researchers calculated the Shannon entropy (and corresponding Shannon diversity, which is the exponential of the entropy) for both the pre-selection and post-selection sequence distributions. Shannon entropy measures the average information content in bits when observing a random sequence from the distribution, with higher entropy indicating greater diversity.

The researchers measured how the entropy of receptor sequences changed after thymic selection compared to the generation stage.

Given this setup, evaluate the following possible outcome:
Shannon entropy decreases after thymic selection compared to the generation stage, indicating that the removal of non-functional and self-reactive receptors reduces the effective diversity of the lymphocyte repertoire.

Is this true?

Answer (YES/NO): YES